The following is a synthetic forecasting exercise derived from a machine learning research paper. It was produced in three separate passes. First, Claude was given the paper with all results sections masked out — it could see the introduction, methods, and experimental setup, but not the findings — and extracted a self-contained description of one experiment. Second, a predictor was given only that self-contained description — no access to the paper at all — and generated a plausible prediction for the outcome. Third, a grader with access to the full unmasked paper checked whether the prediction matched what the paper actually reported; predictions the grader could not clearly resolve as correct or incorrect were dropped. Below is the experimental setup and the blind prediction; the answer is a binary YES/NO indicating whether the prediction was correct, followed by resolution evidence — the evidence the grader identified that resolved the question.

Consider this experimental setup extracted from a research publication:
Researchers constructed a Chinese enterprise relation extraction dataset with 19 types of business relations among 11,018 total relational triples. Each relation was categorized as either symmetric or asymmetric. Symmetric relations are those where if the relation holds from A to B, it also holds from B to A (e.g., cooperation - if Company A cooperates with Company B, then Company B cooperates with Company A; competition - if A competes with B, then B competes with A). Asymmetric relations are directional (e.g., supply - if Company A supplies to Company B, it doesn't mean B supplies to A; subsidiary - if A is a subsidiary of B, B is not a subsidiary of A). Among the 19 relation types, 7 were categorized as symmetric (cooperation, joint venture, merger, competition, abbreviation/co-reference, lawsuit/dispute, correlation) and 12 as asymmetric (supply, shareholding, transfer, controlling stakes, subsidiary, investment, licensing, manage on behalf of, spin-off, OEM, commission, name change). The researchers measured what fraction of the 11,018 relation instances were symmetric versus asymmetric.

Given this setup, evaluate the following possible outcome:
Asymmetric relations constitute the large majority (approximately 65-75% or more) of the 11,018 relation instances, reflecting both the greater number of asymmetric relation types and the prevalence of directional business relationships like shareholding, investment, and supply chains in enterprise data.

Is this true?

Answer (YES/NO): NO